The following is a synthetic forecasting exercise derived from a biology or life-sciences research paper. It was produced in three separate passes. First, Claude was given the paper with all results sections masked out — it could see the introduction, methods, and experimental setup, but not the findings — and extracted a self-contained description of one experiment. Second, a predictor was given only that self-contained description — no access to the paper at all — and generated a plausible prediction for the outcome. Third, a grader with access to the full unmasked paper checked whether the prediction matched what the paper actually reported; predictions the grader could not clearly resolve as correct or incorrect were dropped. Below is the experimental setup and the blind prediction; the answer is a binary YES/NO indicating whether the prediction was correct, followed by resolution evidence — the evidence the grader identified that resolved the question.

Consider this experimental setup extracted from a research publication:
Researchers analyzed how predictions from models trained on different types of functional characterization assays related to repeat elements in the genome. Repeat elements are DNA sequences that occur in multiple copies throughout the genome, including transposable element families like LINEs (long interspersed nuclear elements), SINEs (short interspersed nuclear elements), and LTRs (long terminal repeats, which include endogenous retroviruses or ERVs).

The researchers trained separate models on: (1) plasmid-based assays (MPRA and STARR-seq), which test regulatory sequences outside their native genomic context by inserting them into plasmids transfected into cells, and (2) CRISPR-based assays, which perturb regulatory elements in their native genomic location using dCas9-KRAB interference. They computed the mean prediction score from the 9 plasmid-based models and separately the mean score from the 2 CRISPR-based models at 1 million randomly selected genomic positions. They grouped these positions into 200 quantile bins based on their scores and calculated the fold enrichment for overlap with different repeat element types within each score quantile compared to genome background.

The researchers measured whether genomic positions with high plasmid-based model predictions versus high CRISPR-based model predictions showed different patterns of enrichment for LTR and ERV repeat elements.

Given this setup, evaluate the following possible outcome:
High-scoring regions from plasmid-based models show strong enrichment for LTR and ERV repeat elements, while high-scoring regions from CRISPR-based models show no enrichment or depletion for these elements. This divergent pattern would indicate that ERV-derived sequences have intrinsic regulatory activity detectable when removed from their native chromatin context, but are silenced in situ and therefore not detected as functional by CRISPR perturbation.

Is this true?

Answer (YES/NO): NO